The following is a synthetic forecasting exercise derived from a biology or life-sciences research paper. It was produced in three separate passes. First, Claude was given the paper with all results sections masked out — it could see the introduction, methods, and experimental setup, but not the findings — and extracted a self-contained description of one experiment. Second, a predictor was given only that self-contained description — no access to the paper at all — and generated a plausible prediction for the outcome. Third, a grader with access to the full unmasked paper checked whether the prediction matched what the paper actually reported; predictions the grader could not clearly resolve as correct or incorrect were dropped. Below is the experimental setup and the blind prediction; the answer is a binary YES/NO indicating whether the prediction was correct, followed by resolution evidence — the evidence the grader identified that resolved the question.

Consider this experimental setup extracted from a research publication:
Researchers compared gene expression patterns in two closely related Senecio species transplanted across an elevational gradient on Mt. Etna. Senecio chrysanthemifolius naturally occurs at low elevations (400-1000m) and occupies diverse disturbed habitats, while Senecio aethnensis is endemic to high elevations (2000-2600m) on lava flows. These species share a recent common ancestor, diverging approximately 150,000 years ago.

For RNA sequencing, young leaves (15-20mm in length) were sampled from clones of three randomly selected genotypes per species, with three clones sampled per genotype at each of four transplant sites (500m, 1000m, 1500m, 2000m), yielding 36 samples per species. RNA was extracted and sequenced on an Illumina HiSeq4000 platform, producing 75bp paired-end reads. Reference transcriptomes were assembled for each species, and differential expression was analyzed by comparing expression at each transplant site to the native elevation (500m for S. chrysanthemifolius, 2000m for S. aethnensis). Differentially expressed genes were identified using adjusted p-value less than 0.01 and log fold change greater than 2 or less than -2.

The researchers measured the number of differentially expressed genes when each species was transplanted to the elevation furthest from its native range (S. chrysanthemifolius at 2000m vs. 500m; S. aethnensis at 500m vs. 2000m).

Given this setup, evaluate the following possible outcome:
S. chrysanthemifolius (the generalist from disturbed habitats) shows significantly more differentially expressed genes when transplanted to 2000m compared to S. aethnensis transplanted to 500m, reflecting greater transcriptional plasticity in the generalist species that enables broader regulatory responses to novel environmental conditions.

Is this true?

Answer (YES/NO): NO